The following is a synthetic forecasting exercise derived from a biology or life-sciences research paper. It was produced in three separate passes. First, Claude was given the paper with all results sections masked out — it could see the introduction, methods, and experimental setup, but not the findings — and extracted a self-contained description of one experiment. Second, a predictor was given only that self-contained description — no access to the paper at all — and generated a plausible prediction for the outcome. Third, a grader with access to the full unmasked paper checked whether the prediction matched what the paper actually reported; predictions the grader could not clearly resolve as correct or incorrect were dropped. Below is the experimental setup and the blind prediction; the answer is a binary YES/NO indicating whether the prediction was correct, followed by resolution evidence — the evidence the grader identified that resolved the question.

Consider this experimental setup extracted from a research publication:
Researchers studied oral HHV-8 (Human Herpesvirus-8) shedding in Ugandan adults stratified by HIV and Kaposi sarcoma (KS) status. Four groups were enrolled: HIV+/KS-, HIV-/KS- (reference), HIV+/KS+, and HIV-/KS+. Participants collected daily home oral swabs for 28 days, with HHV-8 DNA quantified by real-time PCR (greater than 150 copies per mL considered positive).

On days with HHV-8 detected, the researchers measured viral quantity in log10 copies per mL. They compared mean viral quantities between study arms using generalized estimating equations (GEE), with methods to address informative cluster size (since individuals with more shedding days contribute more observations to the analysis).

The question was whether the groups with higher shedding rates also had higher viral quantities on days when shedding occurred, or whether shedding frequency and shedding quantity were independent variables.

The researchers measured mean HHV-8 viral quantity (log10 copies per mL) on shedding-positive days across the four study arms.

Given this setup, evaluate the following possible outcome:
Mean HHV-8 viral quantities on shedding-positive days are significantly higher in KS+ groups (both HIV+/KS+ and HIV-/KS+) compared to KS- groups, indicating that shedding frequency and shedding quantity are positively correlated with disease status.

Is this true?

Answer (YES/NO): NO